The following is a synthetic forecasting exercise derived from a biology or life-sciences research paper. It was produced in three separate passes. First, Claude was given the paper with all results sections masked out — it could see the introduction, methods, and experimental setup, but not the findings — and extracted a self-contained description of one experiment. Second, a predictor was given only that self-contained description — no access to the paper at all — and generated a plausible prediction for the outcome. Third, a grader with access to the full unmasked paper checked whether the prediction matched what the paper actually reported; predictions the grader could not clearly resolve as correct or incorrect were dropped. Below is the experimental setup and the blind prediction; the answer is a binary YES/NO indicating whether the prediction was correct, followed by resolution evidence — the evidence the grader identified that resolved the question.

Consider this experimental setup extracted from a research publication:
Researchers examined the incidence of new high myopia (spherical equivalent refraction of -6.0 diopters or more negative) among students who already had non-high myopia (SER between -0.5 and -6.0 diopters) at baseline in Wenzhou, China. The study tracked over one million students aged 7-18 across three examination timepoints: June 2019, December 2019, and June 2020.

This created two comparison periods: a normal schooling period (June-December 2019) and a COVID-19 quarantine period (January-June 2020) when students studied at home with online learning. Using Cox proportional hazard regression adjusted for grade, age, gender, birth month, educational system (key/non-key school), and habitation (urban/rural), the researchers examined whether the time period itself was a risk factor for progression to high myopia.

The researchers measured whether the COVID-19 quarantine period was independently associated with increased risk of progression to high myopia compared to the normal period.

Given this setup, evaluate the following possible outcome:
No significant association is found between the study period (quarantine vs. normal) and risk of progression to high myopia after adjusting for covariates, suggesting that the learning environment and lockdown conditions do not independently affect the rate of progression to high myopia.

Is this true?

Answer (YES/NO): NO